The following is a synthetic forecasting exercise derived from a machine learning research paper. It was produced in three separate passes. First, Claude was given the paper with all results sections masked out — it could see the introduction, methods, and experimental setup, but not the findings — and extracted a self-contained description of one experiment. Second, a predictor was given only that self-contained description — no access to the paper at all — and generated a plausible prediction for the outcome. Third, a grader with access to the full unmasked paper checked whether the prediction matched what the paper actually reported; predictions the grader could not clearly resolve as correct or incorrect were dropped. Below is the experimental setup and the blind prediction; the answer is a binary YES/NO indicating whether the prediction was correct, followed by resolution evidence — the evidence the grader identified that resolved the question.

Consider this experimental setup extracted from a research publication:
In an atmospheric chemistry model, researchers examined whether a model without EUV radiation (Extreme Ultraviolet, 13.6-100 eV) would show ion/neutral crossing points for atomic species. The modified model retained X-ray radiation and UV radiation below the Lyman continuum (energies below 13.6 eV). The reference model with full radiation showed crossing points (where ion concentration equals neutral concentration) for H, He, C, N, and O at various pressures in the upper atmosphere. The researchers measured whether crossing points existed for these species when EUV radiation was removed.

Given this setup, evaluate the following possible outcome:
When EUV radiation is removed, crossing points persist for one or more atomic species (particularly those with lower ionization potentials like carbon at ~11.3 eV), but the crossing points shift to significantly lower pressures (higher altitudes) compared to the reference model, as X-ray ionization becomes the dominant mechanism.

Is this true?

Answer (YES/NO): NO